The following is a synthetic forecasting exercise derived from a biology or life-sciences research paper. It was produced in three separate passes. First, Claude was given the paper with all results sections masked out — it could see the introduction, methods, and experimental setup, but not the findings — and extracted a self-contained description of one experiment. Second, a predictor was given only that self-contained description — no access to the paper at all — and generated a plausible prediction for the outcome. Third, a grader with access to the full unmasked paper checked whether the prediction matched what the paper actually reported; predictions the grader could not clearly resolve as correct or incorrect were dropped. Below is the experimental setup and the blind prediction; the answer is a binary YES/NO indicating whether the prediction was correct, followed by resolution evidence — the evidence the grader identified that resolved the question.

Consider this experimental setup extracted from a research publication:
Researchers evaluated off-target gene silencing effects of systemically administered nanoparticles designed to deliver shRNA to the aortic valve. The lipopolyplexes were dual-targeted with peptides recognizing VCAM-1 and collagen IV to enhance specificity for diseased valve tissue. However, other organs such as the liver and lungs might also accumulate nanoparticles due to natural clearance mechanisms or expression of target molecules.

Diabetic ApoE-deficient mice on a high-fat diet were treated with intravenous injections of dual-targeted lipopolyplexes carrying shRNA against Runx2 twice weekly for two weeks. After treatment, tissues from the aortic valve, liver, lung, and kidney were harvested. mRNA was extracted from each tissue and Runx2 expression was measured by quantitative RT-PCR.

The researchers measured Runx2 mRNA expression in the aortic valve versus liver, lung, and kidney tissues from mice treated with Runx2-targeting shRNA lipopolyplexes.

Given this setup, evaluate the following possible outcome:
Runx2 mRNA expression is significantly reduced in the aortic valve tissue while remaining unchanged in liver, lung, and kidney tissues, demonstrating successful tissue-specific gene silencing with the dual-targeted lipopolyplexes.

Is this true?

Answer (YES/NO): NO